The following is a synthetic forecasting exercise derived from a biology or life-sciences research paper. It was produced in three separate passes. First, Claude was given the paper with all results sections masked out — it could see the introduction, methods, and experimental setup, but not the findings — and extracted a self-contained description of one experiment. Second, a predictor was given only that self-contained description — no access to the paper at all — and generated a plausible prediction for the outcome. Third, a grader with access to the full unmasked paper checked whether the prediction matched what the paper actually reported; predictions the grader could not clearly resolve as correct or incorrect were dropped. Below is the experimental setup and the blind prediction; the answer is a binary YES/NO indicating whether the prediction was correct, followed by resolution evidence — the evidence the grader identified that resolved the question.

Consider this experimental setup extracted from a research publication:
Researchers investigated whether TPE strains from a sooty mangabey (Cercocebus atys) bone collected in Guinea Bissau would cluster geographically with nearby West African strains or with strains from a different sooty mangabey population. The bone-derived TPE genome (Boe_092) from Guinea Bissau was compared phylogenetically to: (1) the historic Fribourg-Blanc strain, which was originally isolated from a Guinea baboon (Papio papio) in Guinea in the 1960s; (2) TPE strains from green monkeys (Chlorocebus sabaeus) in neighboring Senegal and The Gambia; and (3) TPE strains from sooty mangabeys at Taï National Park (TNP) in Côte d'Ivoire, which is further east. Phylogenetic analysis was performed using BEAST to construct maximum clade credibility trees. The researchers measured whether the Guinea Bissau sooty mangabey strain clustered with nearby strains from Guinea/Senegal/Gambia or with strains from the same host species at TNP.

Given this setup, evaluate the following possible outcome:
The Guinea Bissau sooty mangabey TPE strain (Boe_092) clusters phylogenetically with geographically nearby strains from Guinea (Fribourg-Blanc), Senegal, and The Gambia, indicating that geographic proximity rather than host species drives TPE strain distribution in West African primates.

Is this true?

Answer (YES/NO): YES